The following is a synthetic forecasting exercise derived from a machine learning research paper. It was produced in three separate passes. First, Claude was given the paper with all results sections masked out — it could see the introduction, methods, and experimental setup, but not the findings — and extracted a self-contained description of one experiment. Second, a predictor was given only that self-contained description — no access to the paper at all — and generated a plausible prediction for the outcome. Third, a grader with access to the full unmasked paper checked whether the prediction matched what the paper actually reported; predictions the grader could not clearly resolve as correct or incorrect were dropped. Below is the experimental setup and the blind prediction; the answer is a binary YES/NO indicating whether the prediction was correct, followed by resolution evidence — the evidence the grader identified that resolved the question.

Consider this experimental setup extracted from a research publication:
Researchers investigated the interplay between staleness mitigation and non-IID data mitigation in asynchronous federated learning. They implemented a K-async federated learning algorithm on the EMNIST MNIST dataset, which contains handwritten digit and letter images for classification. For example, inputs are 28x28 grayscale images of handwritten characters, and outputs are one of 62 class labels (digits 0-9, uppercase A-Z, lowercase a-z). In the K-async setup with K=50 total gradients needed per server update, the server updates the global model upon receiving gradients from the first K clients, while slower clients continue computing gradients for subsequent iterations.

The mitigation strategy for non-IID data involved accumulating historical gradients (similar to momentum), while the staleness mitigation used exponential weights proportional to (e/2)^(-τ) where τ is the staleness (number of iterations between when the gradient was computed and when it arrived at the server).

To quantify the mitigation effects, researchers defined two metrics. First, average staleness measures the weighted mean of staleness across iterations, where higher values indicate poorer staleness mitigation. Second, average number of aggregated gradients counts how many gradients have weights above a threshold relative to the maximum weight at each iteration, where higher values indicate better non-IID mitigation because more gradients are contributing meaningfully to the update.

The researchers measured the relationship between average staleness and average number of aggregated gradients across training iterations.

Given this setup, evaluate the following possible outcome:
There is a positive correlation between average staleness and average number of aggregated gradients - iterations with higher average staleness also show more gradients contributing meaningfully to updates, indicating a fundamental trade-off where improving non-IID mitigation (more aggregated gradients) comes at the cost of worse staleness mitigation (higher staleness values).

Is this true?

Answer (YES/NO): YES